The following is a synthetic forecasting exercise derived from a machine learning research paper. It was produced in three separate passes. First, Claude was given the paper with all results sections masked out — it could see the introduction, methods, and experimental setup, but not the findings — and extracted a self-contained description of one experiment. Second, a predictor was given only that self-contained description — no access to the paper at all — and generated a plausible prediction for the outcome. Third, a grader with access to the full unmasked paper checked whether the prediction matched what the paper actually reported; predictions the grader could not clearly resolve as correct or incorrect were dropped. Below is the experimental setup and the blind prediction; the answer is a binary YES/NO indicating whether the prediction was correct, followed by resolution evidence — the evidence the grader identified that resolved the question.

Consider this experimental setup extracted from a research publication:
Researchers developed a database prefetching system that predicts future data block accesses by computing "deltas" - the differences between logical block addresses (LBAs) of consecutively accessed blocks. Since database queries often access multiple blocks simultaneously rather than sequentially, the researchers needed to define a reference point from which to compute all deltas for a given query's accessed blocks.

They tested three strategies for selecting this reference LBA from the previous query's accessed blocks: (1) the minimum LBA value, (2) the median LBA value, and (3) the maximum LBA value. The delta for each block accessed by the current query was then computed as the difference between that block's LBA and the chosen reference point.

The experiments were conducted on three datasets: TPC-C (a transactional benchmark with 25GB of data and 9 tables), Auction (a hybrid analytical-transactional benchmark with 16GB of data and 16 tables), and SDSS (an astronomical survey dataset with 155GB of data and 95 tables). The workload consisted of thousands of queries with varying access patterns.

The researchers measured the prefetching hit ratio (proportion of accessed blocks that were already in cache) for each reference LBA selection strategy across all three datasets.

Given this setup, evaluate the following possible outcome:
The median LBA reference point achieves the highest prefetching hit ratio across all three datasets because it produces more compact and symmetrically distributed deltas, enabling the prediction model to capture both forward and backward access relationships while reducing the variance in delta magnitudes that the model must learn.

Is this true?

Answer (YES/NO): NO